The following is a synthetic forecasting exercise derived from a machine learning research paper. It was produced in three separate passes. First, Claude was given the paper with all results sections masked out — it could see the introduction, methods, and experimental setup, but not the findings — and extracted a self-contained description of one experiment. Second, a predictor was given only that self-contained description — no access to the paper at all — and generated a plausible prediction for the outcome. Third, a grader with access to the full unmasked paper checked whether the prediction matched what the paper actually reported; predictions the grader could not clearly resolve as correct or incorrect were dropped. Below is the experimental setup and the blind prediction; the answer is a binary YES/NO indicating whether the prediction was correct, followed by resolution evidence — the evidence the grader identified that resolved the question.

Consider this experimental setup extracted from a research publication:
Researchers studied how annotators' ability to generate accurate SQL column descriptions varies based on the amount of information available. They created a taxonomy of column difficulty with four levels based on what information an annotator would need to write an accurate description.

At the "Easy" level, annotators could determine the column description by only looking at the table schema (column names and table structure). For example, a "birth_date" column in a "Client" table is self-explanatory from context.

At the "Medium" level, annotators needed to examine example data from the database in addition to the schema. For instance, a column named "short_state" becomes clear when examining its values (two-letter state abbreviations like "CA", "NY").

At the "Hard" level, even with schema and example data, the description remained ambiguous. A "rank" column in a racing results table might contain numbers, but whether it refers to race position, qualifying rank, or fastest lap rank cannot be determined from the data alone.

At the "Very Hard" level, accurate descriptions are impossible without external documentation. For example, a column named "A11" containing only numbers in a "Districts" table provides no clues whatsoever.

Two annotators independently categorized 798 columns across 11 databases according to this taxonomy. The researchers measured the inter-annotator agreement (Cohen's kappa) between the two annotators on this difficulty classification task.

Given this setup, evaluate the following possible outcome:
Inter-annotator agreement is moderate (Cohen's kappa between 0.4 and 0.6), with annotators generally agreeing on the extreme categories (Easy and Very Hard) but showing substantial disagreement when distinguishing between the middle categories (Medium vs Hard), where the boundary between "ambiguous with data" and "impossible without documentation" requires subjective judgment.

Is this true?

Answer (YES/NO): NO